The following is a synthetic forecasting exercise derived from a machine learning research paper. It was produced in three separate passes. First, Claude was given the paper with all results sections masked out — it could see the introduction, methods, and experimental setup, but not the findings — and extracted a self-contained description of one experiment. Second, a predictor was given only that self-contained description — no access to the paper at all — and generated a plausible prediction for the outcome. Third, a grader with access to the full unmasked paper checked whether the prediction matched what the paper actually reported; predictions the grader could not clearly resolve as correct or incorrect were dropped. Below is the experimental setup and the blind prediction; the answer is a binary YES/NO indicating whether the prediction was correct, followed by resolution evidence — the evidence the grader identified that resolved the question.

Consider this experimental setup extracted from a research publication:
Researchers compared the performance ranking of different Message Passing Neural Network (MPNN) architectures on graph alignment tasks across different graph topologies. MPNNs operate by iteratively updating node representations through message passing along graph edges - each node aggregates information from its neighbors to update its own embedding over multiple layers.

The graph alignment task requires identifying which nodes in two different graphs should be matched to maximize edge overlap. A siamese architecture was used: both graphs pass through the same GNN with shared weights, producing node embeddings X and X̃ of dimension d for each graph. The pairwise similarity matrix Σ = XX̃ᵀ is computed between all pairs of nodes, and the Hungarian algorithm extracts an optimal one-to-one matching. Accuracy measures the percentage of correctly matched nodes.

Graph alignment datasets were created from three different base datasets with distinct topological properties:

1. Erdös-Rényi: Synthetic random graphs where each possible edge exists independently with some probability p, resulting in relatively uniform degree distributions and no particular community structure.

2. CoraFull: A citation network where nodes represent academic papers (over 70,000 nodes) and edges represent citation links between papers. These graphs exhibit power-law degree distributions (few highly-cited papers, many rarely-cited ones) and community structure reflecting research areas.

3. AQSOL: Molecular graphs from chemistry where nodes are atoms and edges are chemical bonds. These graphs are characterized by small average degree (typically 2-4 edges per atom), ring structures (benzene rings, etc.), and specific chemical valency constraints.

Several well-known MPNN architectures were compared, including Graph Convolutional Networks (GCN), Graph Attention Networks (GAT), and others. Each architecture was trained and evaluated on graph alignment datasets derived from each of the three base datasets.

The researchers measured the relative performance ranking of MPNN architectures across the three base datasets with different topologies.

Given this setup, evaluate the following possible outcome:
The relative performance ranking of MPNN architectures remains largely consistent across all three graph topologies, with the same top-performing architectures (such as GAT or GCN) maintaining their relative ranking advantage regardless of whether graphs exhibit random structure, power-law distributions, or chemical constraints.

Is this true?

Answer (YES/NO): NO